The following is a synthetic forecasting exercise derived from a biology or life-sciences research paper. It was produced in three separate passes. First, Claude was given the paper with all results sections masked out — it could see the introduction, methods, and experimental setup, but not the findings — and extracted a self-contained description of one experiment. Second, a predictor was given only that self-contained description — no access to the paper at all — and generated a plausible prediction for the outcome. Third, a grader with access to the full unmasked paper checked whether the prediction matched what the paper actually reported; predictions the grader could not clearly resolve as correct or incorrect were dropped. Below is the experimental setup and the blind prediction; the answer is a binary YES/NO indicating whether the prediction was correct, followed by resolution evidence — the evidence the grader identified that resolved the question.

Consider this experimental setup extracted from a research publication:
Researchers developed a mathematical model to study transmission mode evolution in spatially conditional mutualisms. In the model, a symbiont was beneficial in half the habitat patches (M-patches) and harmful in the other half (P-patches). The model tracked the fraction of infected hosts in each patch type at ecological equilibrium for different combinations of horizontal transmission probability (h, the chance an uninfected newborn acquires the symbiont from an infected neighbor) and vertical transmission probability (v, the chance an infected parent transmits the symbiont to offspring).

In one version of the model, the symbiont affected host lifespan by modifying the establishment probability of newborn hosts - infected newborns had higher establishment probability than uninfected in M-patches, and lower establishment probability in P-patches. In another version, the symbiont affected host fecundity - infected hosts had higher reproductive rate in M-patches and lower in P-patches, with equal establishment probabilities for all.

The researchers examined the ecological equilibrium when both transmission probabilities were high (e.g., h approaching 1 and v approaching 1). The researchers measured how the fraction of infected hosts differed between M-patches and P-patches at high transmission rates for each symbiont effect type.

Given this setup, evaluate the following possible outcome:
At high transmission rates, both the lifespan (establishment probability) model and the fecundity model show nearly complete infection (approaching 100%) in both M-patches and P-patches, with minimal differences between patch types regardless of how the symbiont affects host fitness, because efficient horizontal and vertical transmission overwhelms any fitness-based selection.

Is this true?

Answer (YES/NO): NO